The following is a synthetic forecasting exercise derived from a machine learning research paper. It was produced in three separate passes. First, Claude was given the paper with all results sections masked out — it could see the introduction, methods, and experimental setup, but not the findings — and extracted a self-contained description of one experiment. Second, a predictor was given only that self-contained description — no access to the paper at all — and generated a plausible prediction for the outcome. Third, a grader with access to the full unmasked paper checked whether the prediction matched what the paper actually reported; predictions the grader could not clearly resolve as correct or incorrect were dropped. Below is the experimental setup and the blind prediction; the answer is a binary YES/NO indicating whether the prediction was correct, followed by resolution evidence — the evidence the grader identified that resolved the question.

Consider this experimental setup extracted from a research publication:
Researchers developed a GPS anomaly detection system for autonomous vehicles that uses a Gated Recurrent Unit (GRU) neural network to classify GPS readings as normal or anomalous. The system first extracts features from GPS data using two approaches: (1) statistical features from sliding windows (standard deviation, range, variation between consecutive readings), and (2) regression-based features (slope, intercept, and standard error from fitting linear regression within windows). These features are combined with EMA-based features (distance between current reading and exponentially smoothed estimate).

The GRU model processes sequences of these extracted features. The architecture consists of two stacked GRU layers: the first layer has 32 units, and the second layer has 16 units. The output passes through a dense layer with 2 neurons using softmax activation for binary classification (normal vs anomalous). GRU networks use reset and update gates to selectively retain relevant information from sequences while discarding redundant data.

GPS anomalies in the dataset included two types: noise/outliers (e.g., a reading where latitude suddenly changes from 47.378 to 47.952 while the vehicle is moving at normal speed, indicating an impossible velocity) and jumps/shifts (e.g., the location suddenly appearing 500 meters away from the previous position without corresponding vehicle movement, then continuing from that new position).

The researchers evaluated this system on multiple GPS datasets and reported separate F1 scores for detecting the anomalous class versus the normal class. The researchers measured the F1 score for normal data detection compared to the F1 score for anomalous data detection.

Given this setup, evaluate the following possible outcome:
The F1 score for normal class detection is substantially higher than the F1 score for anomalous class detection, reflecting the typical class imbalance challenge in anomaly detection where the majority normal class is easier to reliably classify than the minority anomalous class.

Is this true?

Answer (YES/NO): NO